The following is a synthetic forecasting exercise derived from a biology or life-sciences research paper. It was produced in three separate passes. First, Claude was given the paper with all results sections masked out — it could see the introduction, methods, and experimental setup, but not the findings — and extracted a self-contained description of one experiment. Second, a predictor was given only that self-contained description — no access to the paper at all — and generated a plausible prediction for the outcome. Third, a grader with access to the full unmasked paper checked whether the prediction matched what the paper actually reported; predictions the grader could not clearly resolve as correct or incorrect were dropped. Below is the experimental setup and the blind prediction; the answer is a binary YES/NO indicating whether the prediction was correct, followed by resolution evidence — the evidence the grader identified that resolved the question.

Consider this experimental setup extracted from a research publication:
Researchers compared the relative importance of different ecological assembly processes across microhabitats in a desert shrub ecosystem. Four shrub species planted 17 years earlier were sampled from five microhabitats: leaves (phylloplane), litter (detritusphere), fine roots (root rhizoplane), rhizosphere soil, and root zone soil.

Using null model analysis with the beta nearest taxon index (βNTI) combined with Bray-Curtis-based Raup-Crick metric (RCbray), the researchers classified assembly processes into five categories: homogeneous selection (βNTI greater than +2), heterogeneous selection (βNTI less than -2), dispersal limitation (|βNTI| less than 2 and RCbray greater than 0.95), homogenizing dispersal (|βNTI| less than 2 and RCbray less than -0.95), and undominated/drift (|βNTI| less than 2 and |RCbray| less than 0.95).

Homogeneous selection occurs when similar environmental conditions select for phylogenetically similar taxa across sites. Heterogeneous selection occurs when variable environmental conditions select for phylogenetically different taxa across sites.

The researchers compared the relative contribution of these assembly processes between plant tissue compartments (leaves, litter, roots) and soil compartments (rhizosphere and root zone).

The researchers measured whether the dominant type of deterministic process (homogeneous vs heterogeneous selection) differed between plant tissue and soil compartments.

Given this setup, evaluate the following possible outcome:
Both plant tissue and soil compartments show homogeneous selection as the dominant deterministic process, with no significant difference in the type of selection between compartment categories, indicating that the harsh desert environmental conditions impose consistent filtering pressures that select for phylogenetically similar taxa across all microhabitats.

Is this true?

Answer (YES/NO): YES